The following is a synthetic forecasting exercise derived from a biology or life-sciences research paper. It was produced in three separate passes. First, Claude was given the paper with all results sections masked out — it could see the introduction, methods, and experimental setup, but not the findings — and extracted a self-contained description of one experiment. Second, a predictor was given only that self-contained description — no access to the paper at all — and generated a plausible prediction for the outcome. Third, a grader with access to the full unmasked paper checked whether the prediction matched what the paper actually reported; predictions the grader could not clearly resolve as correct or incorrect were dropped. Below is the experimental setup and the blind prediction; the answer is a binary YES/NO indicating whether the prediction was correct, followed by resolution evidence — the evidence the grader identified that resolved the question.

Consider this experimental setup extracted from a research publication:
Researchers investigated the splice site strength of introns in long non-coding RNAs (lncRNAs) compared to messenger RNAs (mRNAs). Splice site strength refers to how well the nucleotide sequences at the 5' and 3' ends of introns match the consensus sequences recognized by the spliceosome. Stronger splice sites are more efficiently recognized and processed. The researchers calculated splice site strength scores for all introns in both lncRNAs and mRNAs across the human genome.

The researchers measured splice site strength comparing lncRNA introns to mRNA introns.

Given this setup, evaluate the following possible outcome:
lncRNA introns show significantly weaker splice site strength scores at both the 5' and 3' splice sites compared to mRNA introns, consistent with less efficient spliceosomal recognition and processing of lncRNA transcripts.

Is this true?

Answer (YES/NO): YES